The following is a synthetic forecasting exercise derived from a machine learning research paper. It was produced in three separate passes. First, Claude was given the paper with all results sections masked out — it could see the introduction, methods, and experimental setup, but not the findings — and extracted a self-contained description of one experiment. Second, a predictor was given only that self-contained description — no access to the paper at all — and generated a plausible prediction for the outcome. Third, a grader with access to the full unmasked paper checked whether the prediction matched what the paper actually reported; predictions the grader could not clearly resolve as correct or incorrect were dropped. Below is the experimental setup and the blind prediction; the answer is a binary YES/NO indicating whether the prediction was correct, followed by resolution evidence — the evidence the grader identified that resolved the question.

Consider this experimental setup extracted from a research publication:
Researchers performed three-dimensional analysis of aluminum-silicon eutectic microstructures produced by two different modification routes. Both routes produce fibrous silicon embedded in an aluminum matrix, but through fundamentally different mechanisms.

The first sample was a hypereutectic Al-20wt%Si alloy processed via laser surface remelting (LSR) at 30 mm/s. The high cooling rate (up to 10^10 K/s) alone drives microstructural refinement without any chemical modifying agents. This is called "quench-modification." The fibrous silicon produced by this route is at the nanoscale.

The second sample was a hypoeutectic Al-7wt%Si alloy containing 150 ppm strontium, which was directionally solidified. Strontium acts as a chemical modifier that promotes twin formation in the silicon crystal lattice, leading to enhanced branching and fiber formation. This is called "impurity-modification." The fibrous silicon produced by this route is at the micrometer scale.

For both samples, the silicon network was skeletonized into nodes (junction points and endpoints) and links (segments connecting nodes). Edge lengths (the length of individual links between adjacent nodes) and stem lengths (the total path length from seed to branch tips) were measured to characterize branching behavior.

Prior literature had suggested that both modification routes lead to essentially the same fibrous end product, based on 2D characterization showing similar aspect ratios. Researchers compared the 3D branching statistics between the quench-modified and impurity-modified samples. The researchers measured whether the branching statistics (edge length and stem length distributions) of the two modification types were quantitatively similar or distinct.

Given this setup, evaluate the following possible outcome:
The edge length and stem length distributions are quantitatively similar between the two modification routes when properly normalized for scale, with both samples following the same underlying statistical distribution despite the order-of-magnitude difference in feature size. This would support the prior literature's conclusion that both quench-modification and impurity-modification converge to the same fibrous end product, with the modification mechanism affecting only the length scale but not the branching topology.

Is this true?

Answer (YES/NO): NO